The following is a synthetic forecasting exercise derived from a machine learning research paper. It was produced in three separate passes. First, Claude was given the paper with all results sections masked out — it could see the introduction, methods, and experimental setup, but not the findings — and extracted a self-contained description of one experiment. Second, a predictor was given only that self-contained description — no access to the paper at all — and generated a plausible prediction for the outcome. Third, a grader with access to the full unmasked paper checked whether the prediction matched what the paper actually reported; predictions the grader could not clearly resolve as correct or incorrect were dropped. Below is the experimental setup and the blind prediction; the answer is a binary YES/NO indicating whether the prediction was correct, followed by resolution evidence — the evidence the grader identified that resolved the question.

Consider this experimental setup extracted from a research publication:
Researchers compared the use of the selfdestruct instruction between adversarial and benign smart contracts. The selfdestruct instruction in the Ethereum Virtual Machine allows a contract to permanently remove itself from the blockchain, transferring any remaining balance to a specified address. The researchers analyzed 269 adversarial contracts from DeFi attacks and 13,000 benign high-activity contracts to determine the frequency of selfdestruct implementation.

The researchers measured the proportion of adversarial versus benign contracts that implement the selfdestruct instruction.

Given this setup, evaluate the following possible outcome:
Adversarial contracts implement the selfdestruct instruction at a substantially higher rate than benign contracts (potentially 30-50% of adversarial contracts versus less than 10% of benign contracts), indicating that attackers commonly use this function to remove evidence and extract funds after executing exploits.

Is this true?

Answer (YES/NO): NO